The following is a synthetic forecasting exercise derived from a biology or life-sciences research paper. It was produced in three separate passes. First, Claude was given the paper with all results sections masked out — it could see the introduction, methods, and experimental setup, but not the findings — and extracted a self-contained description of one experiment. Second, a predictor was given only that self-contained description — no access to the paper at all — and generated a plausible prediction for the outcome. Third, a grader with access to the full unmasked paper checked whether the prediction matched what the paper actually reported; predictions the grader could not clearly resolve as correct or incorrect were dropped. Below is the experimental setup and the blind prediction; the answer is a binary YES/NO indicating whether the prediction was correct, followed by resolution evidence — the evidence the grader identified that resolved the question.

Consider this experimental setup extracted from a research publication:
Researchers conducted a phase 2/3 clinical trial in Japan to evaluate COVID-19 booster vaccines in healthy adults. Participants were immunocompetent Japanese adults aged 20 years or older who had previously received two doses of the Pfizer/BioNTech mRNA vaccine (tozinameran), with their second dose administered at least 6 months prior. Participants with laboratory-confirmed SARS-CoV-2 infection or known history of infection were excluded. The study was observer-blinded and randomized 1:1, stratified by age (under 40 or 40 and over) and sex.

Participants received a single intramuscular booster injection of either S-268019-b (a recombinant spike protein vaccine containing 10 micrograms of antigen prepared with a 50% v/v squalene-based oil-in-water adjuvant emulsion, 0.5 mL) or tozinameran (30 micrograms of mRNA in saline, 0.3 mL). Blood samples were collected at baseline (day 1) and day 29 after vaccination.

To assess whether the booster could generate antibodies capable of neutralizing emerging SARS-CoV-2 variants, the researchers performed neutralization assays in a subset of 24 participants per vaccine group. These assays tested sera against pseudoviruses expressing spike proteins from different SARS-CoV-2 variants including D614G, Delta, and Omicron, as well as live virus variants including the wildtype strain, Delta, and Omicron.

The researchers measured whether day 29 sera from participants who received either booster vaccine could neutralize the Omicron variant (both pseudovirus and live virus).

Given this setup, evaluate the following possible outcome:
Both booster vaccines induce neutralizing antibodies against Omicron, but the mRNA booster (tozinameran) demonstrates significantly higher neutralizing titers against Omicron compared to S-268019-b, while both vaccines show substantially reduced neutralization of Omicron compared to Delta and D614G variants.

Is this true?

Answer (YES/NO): NO